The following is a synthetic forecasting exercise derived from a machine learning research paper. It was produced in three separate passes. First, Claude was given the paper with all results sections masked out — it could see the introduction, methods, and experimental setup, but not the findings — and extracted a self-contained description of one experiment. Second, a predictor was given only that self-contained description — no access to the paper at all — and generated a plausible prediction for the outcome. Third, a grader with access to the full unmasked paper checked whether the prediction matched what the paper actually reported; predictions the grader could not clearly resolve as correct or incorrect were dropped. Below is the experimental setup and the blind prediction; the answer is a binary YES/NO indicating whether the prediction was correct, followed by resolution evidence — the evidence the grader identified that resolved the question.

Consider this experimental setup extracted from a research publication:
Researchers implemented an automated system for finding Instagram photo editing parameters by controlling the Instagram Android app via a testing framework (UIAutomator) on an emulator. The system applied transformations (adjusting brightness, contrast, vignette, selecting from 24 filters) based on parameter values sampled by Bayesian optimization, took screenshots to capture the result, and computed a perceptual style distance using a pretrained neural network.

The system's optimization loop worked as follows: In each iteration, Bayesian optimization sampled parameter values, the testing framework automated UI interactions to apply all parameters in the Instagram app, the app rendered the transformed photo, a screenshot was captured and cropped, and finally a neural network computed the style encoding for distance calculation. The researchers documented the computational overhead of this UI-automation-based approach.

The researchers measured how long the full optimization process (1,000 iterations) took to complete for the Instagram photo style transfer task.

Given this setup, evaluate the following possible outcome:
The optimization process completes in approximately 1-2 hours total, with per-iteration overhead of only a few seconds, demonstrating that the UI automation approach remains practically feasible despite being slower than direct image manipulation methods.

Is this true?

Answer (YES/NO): NO